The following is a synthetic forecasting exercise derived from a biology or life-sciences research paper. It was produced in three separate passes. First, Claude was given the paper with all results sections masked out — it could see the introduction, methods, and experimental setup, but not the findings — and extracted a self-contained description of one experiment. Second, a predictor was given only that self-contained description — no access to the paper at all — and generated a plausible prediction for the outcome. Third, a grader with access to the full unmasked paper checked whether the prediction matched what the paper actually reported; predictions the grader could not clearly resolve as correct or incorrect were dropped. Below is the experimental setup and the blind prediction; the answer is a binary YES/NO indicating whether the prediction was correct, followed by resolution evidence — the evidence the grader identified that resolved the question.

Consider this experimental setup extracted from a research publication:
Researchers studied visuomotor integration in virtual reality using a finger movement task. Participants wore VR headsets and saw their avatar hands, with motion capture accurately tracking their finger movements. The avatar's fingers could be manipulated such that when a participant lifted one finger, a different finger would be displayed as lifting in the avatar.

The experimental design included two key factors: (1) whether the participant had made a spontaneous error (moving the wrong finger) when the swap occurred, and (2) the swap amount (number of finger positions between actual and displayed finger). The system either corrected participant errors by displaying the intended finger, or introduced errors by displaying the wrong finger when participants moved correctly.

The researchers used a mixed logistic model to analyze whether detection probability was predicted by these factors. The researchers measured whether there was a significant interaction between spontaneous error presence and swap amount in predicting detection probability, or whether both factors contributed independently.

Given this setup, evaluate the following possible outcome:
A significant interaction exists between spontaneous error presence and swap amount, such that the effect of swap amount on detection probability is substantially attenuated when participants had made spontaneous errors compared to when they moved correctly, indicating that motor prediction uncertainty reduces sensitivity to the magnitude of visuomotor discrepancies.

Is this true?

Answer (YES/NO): NO